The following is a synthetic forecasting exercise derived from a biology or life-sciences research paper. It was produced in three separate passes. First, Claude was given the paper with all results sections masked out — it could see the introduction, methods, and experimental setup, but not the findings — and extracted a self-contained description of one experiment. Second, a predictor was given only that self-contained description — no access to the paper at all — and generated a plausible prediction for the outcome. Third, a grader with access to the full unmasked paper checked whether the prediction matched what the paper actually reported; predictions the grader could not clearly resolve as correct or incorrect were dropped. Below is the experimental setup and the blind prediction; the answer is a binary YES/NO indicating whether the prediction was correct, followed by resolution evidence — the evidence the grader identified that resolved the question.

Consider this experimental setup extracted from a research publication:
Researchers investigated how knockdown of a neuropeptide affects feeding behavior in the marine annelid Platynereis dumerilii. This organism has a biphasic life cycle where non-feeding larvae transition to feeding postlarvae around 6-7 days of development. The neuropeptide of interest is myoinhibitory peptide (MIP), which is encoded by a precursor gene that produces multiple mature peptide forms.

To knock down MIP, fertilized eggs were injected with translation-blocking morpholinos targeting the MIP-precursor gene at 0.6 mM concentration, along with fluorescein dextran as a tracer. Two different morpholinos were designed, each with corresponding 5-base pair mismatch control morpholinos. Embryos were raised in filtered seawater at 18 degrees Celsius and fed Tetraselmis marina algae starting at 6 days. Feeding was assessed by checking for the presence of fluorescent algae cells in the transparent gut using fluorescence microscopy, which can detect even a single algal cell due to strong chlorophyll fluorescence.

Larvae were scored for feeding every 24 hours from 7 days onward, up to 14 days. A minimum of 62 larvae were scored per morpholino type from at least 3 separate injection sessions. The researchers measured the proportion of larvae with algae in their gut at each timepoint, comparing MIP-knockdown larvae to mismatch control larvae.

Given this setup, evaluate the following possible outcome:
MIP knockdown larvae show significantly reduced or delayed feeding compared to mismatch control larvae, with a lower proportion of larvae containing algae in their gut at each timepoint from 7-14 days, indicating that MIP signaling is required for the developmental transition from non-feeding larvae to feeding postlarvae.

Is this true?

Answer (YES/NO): YES